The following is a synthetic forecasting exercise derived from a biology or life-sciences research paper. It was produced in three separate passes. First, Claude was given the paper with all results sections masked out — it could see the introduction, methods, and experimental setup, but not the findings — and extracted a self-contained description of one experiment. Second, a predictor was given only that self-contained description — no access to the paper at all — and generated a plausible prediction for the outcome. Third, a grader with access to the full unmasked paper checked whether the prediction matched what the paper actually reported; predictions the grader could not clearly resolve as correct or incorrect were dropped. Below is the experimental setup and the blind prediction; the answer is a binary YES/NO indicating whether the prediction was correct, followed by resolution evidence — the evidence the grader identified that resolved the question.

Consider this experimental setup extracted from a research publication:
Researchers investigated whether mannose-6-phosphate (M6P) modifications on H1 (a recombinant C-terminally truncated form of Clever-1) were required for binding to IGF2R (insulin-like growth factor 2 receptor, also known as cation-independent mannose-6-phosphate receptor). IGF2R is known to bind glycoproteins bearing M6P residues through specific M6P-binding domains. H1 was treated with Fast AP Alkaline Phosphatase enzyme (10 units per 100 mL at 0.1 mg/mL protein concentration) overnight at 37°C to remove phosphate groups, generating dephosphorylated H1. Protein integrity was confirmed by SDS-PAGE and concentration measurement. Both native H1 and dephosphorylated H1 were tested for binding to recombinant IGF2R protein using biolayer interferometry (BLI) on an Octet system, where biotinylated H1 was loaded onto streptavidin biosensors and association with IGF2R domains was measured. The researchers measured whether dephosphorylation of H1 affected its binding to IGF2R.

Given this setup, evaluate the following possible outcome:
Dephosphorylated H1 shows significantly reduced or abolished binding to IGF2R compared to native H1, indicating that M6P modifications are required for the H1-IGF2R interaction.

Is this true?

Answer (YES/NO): YES